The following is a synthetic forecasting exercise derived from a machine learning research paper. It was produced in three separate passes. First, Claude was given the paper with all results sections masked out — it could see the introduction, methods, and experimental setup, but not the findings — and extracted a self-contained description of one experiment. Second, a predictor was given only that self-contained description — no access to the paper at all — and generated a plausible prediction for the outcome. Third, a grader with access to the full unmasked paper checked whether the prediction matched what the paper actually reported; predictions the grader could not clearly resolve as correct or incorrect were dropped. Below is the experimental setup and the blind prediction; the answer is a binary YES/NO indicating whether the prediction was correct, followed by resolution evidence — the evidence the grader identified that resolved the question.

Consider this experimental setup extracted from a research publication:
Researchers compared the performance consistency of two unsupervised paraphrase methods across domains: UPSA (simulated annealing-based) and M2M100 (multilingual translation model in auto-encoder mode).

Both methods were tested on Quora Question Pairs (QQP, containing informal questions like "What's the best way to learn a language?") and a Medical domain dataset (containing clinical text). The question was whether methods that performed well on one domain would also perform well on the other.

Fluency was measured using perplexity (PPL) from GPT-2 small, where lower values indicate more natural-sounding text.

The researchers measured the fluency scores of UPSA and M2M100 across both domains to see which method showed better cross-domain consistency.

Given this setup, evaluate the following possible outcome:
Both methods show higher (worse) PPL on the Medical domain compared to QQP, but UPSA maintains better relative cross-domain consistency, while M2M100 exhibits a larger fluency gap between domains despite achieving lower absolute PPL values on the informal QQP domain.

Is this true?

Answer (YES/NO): NO